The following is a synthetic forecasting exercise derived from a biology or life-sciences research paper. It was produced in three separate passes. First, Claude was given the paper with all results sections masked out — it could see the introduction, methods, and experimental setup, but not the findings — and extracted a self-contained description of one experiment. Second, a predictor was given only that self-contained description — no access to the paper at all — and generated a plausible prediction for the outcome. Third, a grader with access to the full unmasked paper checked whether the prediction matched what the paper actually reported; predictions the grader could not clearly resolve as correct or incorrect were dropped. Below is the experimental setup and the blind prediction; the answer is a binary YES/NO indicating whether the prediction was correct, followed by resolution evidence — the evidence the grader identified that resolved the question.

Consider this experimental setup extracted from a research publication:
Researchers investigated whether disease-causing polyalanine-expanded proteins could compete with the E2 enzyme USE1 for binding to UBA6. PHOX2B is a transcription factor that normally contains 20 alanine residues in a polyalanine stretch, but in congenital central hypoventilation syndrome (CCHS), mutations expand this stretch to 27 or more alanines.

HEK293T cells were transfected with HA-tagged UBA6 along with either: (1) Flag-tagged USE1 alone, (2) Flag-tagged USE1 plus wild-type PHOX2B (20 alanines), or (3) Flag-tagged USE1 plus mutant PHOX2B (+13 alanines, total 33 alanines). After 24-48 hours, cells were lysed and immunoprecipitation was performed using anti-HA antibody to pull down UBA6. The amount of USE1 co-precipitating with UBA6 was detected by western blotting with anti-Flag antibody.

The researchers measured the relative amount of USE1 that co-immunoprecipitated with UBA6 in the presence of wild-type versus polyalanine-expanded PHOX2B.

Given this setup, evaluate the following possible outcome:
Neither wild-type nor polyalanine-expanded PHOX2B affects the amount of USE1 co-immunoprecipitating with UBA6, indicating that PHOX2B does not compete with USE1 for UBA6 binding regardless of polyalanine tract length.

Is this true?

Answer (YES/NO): NO